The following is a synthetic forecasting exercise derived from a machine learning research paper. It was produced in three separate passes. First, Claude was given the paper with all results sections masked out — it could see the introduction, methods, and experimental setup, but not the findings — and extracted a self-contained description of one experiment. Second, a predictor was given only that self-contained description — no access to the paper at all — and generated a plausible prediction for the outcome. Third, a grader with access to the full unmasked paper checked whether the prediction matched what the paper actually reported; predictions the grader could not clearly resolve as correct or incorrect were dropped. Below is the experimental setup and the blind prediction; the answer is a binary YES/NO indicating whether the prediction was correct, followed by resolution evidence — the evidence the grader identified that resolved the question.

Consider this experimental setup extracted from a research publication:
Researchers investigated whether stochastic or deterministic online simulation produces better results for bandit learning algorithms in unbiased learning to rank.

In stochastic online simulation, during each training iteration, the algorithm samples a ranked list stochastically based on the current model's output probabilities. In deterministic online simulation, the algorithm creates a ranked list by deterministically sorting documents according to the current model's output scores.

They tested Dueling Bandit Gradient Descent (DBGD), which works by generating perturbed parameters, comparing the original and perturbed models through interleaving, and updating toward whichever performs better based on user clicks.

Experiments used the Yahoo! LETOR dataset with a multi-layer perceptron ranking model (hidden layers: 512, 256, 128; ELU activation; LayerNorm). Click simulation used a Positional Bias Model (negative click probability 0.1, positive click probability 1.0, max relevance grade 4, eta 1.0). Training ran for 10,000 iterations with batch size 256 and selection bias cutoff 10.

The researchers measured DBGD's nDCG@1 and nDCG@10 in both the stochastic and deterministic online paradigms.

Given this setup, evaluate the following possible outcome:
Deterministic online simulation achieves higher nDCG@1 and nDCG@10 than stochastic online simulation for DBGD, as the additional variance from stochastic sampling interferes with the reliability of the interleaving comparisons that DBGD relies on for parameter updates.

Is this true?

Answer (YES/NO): NO